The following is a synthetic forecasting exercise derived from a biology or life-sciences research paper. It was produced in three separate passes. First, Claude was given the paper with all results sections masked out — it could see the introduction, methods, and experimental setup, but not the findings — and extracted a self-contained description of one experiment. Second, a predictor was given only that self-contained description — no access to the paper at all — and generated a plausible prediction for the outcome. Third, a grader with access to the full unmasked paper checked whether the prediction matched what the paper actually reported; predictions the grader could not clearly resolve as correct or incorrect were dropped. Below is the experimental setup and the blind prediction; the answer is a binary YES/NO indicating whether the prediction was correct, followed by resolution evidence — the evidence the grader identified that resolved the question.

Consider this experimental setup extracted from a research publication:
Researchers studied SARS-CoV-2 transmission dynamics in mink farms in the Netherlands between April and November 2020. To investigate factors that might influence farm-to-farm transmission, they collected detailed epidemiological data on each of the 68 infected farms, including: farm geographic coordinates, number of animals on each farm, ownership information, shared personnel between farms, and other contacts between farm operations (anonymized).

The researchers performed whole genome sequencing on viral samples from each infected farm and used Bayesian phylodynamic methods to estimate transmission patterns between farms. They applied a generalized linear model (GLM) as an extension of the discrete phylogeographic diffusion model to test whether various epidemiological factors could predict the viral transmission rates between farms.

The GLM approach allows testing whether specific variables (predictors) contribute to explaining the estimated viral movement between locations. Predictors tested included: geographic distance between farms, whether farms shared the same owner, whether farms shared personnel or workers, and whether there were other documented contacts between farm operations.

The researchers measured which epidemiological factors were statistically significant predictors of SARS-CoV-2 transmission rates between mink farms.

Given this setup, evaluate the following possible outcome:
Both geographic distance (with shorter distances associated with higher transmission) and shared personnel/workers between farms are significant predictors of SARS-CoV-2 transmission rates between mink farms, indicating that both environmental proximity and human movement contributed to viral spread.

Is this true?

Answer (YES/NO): YES